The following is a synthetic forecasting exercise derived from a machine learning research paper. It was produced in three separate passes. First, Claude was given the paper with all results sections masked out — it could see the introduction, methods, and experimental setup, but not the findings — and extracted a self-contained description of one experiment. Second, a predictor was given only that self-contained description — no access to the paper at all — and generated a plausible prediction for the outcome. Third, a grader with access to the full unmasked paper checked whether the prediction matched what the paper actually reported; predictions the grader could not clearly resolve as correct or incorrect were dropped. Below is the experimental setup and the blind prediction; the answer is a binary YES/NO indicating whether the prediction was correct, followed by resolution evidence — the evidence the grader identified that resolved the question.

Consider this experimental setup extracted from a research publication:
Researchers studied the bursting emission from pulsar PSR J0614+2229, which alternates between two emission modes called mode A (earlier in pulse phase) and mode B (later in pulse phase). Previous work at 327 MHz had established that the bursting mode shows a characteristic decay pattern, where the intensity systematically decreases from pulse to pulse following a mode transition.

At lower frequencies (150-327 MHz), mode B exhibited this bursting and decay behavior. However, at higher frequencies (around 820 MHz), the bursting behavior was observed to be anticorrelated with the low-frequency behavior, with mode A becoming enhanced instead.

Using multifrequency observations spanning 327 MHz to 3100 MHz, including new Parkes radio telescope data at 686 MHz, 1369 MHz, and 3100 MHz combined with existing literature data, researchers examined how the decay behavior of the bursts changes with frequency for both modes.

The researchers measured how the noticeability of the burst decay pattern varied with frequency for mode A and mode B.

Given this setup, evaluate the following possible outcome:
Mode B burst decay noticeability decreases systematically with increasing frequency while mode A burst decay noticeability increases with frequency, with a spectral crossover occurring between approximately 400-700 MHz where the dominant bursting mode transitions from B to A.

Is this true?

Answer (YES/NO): YES